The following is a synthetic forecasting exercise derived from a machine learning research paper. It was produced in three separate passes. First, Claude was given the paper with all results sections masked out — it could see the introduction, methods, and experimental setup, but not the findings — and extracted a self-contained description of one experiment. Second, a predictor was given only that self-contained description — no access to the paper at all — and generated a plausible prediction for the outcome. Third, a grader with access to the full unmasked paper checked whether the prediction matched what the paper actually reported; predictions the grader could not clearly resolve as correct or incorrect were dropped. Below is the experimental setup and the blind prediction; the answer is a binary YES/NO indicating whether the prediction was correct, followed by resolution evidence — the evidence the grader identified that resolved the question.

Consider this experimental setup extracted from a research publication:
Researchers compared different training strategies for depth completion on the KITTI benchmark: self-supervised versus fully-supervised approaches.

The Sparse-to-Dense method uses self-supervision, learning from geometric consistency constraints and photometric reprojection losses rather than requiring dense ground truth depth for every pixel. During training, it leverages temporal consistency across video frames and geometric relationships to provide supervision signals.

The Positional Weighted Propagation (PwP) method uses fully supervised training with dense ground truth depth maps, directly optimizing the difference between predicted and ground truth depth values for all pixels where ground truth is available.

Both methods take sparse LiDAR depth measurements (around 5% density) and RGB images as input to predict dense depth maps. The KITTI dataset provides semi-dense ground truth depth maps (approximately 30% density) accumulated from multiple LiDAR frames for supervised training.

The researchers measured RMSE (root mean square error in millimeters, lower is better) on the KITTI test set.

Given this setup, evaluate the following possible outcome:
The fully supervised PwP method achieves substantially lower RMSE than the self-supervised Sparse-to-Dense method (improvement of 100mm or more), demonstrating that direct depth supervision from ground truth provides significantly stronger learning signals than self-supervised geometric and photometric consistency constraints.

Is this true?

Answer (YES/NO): NO